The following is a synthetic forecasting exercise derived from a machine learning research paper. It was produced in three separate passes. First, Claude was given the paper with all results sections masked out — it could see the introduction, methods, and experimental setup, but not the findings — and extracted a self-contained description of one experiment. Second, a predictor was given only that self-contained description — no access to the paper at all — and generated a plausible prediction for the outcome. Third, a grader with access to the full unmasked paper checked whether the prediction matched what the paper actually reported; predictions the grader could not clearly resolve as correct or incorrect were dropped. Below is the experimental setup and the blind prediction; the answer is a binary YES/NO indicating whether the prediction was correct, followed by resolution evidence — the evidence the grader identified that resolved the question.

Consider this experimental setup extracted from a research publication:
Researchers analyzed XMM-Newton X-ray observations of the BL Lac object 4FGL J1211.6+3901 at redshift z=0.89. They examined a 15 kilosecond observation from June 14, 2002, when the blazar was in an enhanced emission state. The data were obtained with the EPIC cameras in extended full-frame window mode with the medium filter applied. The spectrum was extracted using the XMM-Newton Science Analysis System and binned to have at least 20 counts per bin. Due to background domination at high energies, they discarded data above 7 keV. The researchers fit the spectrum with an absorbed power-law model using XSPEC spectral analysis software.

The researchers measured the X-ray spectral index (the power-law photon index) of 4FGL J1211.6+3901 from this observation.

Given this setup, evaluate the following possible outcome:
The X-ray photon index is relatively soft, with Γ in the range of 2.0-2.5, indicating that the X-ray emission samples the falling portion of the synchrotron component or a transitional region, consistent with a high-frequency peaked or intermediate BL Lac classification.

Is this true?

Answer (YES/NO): YES